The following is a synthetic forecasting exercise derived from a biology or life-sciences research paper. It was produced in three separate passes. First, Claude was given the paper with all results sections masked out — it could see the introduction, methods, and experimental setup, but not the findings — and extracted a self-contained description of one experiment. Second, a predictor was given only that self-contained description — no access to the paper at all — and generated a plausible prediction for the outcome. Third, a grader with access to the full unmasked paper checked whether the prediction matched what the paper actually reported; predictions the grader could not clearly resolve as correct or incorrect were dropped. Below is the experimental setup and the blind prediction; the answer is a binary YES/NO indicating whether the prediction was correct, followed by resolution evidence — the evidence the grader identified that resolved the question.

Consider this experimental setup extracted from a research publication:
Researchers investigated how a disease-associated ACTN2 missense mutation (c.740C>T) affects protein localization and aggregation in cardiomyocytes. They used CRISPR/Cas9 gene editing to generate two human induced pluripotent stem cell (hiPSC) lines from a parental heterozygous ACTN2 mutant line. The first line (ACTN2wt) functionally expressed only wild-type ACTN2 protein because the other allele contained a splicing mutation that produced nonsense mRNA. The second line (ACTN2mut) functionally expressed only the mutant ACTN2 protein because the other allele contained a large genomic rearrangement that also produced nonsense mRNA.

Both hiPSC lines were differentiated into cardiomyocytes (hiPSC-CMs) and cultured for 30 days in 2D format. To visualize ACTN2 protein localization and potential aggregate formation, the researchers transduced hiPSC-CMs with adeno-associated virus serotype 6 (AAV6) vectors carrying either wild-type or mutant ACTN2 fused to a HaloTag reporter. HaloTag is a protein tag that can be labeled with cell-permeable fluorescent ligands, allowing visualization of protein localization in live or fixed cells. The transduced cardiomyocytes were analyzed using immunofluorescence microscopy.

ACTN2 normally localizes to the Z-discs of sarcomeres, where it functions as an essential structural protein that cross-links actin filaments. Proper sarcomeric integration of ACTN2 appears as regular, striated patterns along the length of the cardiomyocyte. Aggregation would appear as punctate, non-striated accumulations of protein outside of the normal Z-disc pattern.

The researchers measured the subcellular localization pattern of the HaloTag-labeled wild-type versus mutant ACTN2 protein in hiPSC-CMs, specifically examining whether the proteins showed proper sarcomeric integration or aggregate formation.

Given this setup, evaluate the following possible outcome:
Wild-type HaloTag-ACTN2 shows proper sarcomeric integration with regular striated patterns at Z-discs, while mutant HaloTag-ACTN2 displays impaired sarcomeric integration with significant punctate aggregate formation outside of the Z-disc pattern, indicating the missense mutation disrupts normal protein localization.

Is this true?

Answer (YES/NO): YES